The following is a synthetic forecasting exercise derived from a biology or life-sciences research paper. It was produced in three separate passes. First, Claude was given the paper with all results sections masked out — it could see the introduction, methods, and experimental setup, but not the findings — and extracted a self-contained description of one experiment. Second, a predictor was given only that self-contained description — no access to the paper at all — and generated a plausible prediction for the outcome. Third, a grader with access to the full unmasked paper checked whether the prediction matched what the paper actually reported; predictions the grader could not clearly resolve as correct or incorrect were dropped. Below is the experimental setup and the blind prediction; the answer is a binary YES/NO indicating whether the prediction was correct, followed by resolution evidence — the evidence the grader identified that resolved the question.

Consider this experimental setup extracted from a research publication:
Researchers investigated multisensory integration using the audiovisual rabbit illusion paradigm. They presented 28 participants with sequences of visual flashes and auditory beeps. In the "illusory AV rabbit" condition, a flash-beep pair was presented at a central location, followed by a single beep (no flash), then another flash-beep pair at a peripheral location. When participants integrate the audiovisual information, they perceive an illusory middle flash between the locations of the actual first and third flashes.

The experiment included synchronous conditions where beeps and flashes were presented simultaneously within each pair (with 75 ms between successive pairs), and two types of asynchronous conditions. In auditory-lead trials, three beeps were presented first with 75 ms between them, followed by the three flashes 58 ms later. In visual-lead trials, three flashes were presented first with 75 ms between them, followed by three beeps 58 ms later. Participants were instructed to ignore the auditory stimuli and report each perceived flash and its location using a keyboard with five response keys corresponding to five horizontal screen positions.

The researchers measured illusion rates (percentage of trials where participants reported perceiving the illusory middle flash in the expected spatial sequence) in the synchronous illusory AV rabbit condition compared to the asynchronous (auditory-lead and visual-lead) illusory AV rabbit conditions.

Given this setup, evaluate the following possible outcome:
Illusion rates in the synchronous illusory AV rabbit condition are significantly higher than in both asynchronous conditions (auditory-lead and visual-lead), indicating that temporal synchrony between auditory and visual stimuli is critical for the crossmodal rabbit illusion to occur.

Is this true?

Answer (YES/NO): YES